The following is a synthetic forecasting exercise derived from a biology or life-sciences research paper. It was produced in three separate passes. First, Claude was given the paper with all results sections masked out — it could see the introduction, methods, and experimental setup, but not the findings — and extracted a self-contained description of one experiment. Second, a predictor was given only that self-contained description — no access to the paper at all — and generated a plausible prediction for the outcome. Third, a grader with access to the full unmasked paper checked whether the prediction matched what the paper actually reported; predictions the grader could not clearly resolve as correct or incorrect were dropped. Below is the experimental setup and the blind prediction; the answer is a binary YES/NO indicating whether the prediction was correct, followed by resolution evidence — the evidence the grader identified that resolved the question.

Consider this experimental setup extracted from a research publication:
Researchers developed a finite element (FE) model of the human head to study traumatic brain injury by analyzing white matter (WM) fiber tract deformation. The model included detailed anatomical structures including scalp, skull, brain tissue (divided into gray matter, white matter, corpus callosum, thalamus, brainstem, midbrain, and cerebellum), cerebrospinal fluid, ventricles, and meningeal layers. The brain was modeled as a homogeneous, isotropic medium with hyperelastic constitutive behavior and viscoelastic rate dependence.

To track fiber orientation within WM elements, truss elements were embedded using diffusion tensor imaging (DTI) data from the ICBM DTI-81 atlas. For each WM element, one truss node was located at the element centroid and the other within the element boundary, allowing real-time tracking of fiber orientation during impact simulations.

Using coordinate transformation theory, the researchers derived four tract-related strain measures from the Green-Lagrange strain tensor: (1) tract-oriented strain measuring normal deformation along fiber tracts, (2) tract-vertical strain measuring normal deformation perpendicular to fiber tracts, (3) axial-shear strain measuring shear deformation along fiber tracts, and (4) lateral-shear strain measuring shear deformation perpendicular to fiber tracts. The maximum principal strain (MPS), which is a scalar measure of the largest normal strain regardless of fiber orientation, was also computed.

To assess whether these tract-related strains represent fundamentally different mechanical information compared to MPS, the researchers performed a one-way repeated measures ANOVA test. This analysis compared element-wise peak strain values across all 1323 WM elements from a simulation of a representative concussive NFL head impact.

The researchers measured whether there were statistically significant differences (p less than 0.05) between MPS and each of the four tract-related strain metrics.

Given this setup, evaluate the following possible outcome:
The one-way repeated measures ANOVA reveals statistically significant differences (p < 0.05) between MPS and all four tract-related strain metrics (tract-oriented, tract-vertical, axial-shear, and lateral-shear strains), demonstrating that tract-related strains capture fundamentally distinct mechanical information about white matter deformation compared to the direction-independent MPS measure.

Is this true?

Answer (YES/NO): YES